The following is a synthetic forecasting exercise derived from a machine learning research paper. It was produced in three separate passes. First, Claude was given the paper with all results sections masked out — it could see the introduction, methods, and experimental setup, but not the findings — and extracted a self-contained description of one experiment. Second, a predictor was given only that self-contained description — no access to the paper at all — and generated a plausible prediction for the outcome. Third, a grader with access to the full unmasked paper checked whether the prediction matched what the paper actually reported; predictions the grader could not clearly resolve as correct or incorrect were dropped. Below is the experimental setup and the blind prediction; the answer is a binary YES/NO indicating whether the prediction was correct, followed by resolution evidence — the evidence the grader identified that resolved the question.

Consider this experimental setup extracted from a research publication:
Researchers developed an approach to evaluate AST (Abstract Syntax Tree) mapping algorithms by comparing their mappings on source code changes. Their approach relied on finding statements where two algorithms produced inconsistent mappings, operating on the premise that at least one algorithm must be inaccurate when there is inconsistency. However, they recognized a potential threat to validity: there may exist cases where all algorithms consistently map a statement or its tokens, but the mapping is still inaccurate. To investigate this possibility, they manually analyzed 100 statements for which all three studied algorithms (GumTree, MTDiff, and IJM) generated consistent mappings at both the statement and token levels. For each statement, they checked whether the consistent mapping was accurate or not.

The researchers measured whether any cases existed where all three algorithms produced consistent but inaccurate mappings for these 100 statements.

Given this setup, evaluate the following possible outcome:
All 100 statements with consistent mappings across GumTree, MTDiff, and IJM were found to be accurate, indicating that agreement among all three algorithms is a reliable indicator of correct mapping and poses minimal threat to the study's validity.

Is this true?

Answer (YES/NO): YES